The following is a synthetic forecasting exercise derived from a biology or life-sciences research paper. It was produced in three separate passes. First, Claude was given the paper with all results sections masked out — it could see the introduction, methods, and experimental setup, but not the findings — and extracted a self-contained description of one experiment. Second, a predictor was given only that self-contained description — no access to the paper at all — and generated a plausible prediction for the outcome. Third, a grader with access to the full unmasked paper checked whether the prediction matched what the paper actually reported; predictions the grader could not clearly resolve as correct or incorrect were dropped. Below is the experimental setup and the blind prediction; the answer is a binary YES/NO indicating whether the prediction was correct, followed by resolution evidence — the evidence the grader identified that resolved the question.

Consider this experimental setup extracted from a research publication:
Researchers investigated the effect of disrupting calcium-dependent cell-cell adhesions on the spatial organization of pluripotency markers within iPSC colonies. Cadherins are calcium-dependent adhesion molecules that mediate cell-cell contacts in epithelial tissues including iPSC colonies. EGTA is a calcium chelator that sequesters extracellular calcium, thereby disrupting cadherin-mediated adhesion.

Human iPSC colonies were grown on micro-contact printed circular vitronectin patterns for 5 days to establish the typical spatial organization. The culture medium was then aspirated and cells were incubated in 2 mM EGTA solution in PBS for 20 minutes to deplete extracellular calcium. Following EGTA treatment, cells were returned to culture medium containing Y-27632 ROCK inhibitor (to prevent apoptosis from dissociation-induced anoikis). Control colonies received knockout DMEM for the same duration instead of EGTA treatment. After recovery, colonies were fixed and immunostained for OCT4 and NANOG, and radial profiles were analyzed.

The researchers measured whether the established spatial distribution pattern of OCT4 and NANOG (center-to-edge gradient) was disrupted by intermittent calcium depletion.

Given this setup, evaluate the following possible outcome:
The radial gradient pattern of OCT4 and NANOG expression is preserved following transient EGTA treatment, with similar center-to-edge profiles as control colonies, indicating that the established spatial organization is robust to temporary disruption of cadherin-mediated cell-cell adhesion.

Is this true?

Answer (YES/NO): NO